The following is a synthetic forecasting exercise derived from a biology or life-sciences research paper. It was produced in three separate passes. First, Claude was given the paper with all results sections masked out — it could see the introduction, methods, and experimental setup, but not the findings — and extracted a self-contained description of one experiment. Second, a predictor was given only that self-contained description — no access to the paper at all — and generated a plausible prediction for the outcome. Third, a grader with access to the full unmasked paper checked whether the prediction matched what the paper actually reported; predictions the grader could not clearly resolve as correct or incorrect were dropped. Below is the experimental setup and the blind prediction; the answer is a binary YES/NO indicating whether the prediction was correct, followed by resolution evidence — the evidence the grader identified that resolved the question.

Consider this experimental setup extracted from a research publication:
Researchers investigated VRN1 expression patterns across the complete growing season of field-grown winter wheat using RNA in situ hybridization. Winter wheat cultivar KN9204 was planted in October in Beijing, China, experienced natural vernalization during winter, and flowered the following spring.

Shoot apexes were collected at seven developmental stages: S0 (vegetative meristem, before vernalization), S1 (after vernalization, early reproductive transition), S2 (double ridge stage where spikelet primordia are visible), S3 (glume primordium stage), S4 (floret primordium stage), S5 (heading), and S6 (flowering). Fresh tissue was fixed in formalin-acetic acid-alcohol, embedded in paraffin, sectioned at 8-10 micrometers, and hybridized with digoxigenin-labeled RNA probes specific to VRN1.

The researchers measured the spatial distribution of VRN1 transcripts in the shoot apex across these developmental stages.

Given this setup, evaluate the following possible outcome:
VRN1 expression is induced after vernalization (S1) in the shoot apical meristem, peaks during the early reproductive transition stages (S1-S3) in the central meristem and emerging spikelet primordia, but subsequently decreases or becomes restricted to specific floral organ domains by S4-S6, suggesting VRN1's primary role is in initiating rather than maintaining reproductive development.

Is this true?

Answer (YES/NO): NO